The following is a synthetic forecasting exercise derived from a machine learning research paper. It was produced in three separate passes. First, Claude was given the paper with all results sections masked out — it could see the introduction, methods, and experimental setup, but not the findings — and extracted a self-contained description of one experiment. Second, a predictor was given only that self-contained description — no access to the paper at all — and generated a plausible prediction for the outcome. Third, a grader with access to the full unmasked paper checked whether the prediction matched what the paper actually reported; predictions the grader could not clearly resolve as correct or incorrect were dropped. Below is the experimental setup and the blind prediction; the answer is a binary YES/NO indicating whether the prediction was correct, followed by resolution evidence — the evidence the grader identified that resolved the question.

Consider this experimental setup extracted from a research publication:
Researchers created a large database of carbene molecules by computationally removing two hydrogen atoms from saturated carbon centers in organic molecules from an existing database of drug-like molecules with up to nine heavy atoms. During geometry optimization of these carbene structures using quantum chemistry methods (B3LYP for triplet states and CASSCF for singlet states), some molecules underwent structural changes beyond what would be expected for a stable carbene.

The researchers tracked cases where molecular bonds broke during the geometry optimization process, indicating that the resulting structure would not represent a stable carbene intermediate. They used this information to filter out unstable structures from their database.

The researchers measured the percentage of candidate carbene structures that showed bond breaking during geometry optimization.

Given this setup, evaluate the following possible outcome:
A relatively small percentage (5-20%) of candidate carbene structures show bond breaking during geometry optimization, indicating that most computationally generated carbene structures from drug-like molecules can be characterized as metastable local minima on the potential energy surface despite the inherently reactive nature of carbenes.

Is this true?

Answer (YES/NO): YES